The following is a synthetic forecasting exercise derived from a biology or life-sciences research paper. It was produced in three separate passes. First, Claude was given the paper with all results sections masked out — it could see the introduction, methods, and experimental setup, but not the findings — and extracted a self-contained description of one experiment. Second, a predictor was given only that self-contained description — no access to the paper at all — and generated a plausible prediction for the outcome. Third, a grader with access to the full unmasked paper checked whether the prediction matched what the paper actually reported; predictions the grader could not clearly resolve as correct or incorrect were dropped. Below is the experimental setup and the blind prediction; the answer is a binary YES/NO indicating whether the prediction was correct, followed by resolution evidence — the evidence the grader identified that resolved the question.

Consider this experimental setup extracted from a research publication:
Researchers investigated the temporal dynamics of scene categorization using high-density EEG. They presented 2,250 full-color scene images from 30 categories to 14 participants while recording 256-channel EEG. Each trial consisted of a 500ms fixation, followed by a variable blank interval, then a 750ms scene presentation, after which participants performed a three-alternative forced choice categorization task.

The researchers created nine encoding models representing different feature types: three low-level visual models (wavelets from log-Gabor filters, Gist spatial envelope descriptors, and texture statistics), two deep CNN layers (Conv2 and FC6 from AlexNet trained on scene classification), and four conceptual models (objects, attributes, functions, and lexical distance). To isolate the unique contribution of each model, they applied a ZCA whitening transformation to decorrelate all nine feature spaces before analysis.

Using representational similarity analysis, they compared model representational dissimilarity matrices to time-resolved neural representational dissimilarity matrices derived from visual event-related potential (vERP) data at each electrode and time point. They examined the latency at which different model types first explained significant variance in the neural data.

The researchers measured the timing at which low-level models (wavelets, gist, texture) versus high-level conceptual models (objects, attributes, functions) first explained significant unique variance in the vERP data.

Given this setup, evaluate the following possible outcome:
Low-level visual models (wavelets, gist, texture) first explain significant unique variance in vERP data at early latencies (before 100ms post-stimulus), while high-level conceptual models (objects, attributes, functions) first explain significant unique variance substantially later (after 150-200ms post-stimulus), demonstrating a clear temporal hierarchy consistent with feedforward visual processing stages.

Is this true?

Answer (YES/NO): YES